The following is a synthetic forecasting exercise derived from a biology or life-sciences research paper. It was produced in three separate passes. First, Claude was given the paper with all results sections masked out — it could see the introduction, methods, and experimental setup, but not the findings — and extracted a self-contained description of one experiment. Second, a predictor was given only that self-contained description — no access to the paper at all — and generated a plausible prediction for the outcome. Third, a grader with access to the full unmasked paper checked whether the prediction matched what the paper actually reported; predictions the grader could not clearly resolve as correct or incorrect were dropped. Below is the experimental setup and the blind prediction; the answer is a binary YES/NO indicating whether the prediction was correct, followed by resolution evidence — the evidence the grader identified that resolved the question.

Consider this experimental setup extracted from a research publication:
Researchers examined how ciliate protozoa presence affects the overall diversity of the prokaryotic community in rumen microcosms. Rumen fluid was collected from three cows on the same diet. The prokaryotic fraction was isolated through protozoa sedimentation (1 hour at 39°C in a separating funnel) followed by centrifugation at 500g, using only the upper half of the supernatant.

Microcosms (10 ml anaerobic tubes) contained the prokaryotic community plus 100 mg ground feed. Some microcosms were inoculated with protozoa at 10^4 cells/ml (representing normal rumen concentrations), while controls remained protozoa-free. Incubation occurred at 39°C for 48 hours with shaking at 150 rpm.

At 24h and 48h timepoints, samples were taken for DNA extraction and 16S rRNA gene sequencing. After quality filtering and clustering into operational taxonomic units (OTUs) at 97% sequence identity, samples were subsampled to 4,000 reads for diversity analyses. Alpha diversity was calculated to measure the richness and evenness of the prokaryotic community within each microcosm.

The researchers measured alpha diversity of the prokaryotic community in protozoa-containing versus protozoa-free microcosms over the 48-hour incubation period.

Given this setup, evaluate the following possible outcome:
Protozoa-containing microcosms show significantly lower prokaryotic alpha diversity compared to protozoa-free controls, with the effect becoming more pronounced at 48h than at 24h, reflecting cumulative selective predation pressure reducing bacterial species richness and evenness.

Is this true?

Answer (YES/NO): NO